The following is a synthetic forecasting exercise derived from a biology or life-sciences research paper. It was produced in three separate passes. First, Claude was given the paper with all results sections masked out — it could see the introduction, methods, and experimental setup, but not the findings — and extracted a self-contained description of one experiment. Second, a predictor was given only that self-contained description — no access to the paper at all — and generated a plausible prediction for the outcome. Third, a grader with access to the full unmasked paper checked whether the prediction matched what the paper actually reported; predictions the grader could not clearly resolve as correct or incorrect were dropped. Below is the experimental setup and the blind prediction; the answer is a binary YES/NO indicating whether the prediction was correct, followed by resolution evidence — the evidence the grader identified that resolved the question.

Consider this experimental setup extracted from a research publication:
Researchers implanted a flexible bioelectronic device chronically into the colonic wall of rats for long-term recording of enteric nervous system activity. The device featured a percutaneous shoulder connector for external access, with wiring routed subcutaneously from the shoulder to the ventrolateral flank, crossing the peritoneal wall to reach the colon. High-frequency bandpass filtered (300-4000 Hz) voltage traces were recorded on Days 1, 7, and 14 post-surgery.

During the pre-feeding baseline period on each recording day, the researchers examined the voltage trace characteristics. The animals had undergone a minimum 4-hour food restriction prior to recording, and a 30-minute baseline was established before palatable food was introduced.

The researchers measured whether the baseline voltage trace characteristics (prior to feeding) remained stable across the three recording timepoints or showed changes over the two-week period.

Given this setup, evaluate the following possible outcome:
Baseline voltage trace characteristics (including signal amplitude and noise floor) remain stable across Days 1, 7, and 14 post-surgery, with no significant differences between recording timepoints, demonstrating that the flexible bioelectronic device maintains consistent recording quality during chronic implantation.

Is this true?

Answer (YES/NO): NO